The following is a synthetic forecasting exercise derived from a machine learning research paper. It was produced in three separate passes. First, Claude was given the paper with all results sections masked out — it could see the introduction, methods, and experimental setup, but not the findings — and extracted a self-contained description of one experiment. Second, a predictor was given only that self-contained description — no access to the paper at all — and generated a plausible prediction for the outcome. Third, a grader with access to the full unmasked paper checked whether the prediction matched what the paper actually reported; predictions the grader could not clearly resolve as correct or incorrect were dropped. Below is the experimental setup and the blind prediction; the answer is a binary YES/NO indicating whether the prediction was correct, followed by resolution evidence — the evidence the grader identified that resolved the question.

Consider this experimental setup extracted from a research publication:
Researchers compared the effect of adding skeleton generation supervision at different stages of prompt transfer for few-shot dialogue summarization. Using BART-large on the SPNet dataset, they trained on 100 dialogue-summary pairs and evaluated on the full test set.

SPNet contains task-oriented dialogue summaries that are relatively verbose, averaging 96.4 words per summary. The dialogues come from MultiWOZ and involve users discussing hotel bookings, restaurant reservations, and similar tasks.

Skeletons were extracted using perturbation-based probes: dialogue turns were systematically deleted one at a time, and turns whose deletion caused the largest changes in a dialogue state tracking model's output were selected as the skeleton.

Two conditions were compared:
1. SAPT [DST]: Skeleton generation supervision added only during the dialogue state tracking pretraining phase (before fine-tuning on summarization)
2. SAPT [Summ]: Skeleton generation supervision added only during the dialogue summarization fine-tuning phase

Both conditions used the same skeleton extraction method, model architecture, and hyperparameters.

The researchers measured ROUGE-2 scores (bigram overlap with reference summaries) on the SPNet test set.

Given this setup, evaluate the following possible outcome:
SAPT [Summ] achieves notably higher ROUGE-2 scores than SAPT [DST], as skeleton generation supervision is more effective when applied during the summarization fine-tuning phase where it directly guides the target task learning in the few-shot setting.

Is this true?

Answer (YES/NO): NO